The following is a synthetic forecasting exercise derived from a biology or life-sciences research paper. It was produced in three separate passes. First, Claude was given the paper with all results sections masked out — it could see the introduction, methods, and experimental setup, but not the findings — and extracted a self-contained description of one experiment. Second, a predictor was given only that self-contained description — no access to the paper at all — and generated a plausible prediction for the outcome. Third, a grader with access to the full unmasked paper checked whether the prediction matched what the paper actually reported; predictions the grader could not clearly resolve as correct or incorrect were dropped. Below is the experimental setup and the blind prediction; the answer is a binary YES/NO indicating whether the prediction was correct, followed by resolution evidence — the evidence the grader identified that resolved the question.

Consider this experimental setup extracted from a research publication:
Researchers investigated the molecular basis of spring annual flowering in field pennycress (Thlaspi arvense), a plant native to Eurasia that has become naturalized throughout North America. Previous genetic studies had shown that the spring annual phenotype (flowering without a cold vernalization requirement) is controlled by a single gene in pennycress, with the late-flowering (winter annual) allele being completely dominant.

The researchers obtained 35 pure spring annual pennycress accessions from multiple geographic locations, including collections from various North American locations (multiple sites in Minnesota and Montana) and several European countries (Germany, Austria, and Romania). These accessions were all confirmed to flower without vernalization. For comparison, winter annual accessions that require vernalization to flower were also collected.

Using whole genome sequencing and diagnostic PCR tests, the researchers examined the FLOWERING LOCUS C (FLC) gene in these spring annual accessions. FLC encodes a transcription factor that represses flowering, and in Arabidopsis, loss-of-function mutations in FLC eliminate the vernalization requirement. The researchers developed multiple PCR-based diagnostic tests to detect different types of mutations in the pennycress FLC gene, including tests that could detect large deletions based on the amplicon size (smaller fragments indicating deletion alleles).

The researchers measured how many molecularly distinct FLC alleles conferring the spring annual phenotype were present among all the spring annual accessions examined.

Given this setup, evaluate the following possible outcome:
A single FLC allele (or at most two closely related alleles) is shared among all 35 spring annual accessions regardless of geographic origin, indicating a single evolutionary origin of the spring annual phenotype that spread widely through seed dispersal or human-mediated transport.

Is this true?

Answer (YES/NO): NO